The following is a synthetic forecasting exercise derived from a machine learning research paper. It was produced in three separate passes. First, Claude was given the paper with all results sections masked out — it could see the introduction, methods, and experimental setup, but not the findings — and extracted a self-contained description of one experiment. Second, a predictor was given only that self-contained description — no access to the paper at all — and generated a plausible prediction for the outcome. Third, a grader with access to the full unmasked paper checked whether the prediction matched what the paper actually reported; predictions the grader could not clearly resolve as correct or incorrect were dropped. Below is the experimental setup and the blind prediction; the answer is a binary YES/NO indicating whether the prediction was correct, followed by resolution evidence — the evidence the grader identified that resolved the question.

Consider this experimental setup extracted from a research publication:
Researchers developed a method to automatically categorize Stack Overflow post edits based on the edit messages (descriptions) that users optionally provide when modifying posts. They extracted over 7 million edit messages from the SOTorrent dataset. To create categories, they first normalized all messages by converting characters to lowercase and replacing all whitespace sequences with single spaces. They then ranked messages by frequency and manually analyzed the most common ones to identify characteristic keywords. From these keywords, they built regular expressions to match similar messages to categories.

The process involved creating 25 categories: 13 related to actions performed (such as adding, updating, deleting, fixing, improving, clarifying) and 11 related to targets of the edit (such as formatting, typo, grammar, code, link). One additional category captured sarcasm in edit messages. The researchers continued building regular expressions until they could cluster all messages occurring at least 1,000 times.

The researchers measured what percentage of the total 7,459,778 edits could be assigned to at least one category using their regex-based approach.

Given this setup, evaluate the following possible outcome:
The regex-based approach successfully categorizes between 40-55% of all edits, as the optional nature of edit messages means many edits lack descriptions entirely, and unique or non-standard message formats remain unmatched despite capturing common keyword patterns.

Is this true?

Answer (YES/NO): NO